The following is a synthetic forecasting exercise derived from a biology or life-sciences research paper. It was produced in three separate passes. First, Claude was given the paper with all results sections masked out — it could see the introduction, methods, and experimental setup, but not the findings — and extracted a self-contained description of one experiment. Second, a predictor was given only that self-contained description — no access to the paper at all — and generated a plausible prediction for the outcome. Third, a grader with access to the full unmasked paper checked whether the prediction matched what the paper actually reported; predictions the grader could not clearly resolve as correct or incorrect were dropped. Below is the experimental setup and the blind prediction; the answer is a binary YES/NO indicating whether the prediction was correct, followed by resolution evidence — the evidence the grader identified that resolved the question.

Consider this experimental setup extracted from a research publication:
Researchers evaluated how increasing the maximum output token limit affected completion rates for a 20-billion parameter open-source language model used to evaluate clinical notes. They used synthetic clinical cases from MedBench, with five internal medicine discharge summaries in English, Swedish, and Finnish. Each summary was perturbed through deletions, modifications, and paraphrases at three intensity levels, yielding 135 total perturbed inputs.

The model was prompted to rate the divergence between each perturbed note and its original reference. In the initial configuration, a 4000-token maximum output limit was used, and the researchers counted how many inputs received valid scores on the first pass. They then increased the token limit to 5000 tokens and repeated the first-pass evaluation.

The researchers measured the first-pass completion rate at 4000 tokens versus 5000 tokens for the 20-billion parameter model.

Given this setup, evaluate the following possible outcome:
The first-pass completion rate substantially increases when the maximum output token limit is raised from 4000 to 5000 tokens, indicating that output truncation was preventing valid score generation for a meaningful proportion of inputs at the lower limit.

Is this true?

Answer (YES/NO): NO